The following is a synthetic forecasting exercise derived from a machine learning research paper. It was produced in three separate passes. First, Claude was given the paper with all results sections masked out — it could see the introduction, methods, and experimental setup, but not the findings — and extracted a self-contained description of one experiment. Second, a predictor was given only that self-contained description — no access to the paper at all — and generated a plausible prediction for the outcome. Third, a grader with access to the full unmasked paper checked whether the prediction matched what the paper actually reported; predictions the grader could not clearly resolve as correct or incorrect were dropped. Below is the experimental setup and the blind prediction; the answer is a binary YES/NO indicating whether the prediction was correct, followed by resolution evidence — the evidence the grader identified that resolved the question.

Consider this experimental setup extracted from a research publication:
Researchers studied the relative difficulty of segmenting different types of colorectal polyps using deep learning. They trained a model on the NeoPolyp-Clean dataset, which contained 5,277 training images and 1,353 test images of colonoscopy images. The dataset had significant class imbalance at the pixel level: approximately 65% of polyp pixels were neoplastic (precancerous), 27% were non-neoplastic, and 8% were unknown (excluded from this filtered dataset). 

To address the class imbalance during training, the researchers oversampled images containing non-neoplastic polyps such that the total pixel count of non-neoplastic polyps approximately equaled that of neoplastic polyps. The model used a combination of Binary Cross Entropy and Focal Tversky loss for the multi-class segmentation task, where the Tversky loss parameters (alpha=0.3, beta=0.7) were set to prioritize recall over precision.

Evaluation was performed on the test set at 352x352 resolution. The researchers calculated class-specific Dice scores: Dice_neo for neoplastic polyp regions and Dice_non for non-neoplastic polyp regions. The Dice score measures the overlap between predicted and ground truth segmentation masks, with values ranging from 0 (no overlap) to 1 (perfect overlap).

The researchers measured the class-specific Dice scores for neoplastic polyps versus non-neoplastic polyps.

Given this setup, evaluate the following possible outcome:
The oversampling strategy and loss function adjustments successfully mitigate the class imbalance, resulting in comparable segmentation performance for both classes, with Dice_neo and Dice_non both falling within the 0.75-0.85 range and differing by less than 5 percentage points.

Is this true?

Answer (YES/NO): NO